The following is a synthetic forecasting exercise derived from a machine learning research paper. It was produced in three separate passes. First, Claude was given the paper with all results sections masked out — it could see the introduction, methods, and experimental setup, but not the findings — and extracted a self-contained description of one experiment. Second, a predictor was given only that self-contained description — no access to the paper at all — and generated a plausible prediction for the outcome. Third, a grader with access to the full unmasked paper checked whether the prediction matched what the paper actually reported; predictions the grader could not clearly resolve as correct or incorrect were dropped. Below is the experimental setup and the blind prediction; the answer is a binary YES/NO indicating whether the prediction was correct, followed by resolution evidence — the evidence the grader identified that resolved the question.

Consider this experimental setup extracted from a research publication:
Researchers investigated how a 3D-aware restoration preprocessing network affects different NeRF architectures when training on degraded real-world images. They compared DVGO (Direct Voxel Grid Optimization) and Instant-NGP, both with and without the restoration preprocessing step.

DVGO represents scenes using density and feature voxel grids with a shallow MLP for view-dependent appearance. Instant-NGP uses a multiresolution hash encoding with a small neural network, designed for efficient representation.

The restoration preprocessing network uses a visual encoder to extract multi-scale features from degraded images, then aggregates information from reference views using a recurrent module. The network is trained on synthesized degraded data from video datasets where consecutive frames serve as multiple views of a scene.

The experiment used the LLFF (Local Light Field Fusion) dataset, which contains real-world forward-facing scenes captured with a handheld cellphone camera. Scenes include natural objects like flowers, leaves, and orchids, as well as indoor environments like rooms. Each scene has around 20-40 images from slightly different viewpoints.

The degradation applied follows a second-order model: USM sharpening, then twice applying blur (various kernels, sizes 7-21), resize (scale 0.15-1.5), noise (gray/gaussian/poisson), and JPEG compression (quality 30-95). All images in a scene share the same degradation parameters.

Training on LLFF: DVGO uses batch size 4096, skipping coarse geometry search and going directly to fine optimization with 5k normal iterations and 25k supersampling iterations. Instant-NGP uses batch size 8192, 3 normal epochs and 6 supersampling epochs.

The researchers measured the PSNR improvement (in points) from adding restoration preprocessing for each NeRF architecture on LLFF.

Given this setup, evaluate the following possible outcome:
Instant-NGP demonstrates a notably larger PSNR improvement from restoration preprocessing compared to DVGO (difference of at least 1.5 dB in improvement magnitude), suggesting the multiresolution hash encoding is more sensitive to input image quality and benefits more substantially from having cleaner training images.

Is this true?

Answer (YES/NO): NO